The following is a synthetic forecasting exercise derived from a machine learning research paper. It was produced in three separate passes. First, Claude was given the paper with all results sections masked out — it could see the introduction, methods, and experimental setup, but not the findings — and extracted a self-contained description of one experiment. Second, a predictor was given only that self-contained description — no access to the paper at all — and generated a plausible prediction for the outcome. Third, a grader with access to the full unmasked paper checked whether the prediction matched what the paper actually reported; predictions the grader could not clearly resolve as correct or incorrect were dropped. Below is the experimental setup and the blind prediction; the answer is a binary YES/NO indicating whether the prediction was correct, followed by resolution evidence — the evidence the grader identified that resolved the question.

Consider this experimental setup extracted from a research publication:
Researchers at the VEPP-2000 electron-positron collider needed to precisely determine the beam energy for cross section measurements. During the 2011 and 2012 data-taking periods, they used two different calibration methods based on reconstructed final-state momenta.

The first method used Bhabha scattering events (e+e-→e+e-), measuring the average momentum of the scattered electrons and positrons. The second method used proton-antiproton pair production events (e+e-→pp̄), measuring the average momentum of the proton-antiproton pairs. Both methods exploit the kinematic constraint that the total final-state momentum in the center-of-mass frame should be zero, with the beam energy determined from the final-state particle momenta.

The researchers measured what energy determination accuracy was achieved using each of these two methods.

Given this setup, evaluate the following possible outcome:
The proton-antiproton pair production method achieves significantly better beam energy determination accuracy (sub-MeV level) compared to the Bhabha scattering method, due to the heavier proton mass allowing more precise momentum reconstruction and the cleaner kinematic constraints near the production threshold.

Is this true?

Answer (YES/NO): NO